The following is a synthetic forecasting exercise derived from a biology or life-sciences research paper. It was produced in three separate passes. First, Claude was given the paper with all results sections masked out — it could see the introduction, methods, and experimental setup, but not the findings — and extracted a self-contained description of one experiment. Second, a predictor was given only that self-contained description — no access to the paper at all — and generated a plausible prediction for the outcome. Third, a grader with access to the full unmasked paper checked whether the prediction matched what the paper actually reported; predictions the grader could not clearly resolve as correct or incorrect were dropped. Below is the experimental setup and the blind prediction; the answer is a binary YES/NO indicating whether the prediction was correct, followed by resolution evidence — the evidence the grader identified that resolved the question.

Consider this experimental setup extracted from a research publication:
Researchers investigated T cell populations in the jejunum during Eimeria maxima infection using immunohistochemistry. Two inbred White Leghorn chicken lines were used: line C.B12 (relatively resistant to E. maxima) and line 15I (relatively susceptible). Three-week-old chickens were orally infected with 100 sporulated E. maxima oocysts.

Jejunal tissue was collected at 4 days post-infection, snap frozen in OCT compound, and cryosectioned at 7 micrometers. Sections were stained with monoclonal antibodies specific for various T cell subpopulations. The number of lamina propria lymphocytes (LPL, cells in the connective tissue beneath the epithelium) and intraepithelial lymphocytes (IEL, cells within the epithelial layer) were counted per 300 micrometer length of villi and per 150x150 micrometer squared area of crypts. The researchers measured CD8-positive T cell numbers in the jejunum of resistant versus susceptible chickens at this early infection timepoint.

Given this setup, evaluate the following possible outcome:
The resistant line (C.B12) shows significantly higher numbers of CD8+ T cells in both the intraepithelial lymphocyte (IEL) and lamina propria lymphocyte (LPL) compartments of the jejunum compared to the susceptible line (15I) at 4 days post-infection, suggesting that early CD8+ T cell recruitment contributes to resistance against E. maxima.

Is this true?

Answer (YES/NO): NO